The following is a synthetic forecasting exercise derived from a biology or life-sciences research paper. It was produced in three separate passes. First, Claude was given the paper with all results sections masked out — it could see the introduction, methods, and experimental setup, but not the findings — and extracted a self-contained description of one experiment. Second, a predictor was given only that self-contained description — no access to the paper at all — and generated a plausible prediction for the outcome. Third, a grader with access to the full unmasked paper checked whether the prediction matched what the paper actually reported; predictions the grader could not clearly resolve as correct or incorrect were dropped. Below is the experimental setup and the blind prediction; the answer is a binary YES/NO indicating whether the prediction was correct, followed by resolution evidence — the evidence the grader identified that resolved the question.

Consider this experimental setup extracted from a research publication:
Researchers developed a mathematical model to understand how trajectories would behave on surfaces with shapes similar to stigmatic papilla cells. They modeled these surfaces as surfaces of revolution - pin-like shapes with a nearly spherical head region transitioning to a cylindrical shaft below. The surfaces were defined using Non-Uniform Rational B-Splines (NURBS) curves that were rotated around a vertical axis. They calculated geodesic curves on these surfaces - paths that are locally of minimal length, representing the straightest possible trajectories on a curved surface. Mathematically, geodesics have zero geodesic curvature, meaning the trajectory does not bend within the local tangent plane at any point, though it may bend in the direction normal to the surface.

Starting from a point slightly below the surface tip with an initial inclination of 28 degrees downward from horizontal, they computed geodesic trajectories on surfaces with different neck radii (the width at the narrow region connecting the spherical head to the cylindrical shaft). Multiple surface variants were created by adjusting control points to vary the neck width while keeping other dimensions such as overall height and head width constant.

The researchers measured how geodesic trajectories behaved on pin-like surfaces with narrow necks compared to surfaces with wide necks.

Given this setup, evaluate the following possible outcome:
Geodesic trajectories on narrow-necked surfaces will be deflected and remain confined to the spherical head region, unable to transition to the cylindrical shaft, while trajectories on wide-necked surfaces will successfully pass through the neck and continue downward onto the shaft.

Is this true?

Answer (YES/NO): NO